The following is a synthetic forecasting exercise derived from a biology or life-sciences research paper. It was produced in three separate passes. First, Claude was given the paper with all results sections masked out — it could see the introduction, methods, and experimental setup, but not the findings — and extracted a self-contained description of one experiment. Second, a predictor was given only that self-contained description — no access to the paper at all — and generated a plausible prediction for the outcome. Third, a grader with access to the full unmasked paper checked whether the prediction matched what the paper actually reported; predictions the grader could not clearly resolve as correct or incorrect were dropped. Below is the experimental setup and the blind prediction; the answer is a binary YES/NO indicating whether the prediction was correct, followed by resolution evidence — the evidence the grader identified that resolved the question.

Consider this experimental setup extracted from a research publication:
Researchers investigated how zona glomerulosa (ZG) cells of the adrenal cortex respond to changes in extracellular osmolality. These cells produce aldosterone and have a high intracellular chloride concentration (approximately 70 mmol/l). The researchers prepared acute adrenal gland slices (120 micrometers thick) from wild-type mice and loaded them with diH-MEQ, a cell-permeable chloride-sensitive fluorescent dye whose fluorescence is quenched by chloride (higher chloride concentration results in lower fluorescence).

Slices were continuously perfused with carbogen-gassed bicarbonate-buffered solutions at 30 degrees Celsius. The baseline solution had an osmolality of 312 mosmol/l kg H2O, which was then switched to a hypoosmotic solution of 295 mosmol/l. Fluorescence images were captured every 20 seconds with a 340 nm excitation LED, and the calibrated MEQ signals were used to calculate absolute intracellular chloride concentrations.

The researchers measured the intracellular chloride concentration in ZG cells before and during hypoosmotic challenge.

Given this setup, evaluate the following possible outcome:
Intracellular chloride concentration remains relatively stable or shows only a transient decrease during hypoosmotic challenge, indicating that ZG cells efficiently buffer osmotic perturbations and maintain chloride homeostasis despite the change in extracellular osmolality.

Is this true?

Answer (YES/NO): NO